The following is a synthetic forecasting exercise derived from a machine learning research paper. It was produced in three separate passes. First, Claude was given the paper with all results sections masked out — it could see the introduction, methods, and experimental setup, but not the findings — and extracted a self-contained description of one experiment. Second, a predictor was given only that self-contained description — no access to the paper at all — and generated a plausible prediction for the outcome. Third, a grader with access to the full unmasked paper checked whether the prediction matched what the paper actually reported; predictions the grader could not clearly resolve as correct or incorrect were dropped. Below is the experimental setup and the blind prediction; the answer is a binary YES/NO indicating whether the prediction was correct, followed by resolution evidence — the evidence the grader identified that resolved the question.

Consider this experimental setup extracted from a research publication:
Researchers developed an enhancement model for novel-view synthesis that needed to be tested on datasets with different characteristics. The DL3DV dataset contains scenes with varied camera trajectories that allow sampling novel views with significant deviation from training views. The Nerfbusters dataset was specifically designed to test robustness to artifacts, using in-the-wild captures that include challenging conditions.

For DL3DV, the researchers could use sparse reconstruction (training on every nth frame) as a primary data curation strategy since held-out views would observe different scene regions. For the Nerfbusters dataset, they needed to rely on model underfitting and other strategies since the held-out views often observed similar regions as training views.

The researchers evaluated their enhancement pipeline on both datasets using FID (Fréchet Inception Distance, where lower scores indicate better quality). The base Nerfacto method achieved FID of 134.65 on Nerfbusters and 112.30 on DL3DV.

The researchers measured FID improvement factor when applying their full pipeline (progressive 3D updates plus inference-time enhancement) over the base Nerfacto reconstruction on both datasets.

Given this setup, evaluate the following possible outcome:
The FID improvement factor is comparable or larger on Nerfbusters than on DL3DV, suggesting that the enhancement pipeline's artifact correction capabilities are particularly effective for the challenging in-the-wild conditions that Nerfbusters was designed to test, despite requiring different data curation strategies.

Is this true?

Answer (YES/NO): YES